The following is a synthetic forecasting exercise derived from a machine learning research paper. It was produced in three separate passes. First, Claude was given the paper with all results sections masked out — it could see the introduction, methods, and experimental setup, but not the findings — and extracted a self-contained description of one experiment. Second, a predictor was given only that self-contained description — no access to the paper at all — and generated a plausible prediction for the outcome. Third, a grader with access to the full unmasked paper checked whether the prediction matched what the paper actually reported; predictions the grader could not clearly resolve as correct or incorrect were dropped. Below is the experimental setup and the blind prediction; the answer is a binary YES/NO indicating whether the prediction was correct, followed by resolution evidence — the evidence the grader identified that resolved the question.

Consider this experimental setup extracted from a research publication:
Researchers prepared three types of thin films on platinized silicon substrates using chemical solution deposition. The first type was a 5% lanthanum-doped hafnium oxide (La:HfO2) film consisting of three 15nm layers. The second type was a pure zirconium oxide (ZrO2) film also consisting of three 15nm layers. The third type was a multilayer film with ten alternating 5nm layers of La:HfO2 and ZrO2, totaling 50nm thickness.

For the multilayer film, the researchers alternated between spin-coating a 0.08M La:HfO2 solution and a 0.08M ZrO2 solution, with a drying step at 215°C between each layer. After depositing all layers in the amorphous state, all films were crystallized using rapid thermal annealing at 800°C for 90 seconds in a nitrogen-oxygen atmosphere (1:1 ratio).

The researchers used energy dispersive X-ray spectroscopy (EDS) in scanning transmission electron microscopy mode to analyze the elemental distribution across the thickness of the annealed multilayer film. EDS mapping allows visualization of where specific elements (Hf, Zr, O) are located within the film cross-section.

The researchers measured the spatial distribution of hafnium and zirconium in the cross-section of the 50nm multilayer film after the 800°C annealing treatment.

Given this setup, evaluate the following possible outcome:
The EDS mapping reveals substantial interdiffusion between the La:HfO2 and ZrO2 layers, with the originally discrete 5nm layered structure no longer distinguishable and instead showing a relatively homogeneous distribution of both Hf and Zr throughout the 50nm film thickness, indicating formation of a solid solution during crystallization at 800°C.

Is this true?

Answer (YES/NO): NO